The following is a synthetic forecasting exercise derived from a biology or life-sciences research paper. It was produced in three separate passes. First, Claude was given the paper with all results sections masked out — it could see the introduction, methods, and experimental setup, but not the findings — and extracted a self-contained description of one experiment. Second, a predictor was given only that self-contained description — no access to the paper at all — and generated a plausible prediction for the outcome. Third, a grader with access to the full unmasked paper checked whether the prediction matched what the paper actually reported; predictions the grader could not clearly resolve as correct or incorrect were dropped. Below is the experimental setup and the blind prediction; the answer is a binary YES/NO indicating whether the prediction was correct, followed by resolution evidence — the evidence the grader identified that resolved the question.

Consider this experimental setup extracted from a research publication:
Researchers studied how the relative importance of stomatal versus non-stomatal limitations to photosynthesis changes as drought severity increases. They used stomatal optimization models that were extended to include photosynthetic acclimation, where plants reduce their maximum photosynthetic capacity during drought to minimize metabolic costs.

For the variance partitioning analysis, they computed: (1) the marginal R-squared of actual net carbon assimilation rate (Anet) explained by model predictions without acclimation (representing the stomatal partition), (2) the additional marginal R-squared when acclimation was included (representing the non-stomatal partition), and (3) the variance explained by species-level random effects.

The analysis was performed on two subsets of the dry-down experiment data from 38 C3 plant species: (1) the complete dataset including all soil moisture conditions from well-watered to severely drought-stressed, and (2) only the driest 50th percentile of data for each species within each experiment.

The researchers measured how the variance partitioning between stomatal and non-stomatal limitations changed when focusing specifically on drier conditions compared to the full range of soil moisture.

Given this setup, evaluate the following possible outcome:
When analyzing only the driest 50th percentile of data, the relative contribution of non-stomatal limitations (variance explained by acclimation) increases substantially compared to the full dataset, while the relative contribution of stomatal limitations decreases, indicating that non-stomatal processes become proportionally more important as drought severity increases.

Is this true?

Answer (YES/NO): NO